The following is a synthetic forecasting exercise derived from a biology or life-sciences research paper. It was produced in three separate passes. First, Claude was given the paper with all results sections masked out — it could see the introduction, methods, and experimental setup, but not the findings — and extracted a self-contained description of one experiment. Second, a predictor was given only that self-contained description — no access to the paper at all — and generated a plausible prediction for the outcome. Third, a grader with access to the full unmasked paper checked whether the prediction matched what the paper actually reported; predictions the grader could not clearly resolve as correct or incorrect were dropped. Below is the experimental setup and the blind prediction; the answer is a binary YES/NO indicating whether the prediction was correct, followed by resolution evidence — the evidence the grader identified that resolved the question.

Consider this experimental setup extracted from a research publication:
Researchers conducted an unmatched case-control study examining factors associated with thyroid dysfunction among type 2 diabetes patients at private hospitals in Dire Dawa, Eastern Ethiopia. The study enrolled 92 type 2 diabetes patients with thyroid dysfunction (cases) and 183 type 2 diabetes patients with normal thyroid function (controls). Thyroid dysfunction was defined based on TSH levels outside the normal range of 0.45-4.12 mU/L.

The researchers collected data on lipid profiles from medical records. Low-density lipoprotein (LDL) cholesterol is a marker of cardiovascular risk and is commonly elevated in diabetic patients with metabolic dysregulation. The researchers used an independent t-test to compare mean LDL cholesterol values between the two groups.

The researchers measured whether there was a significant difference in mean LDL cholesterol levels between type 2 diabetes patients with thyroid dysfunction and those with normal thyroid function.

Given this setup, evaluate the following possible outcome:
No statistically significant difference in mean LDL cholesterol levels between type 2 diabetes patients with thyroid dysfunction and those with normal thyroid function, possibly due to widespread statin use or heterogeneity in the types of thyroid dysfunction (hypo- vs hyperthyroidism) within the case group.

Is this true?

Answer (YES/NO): NO